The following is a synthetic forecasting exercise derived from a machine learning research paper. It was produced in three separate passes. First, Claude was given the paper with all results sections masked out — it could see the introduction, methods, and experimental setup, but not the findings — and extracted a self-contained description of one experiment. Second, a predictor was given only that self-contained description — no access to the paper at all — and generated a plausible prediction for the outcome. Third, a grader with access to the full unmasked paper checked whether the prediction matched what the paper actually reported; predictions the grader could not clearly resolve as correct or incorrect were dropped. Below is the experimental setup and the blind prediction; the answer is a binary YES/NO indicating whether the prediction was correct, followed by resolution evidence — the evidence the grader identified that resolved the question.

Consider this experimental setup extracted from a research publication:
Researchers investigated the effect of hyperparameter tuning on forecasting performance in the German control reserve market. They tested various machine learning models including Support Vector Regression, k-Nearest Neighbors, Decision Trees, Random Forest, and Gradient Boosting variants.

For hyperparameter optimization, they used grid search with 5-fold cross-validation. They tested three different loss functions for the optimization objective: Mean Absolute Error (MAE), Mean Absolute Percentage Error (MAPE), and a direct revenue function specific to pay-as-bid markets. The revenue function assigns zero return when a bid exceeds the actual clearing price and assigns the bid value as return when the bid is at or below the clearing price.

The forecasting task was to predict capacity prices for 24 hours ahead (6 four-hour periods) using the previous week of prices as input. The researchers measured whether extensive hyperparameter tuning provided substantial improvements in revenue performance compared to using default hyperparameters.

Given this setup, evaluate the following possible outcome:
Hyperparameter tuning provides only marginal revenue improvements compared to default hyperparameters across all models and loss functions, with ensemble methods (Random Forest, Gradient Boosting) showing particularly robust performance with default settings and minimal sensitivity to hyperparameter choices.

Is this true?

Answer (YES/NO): NO